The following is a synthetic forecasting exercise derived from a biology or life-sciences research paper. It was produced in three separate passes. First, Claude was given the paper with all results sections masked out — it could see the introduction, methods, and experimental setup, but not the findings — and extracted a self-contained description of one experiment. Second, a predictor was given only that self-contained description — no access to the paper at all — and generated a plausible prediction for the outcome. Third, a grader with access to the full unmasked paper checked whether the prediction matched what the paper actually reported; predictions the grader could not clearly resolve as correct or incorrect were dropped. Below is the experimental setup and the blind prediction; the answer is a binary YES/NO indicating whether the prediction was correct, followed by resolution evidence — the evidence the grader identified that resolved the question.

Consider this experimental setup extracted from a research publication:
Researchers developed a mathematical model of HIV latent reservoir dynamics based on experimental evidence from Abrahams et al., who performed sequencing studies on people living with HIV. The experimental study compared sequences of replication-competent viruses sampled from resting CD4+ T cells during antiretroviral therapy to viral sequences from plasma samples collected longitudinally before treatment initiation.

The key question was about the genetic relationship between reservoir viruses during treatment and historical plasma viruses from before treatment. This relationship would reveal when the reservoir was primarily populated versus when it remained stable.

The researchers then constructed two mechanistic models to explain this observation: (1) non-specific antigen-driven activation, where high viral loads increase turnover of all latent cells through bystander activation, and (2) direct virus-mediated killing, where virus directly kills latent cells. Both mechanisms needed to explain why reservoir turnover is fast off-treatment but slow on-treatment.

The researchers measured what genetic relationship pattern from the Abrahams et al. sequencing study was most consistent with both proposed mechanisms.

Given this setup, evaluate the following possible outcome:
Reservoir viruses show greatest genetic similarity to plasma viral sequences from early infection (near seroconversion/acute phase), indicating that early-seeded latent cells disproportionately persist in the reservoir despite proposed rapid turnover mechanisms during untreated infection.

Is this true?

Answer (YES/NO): NO